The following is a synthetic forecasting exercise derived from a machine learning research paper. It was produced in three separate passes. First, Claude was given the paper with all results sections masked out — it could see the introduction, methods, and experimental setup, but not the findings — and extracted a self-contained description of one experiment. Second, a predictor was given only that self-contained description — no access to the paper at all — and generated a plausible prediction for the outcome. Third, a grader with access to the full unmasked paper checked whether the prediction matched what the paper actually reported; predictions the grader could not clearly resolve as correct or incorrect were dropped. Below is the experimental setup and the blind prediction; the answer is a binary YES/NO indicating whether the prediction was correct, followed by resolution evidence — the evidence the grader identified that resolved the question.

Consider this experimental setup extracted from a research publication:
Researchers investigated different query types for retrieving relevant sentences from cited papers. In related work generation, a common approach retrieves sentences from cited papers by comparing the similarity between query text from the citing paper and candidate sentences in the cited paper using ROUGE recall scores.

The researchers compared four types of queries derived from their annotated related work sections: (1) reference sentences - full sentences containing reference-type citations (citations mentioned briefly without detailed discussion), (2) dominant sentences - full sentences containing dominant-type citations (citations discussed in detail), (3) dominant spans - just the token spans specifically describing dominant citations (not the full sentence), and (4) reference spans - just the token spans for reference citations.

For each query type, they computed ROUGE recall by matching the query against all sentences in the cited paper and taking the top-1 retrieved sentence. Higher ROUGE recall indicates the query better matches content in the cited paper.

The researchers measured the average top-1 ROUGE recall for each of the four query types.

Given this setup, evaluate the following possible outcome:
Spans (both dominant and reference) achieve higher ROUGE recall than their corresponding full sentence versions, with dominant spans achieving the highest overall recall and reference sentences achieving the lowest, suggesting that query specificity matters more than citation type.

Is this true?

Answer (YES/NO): NO